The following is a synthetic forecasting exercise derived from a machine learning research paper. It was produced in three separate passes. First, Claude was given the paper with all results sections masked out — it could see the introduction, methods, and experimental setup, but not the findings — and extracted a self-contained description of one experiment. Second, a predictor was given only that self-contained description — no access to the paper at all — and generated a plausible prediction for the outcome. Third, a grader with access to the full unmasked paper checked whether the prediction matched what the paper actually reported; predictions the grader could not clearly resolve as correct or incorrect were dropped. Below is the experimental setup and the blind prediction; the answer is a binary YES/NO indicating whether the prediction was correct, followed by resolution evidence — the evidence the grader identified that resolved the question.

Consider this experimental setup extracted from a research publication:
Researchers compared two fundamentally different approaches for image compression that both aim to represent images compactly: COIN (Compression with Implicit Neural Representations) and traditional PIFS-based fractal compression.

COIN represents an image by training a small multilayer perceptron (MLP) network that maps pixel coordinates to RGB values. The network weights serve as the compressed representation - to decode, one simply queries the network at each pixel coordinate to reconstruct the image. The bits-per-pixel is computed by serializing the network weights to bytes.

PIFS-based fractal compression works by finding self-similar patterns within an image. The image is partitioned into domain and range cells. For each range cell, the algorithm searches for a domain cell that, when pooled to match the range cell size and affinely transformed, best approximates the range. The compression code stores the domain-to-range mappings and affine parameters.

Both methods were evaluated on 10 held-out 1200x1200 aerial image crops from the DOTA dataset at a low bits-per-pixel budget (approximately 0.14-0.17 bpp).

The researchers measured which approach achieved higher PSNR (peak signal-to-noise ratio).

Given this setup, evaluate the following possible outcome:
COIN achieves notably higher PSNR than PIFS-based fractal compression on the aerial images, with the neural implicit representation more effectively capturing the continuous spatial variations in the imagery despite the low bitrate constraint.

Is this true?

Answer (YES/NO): NO